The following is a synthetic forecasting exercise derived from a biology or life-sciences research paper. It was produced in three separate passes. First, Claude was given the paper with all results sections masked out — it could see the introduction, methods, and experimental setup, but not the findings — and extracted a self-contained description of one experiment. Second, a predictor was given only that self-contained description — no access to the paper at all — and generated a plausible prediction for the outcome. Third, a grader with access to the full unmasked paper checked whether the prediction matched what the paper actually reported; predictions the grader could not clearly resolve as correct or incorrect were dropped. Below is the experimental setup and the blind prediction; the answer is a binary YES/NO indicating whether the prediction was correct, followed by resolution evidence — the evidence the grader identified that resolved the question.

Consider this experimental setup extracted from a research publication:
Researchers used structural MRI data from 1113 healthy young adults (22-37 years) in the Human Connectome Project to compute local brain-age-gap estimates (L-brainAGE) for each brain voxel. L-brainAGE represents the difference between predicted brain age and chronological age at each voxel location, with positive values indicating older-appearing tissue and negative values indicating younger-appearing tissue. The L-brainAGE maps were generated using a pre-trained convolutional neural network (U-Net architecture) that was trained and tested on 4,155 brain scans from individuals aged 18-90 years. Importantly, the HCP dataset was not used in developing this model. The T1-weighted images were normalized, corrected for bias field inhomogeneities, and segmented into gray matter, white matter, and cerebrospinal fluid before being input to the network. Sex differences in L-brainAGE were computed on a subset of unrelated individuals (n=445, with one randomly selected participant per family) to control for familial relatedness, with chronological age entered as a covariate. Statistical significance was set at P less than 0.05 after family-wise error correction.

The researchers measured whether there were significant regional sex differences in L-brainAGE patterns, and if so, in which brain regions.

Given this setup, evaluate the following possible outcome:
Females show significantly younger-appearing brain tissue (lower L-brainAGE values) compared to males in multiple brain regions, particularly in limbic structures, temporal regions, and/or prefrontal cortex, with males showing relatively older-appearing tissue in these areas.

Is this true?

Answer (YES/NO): NO